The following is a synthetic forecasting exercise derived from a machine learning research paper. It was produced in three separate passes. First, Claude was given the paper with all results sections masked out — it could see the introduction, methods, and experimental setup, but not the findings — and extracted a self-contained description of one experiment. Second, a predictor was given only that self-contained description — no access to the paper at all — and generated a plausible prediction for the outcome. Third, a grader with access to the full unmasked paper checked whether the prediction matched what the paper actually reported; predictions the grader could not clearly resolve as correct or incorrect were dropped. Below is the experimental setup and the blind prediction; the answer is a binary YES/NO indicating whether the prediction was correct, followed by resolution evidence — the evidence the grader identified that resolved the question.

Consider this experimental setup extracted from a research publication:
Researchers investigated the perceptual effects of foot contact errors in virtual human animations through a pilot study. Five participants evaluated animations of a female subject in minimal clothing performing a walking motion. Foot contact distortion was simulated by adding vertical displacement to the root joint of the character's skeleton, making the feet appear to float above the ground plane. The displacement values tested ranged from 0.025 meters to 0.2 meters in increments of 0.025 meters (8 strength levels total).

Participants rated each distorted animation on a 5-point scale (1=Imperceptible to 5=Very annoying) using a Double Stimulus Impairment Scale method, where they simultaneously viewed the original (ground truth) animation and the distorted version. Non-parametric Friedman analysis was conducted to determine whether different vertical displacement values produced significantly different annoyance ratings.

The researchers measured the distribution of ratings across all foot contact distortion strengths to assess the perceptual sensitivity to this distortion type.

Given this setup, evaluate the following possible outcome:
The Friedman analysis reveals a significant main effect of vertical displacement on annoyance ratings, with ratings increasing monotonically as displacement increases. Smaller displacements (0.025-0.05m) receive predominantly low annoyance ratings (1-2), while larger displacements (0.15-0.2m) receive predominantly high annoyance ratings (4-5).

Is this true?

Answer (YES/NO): NO